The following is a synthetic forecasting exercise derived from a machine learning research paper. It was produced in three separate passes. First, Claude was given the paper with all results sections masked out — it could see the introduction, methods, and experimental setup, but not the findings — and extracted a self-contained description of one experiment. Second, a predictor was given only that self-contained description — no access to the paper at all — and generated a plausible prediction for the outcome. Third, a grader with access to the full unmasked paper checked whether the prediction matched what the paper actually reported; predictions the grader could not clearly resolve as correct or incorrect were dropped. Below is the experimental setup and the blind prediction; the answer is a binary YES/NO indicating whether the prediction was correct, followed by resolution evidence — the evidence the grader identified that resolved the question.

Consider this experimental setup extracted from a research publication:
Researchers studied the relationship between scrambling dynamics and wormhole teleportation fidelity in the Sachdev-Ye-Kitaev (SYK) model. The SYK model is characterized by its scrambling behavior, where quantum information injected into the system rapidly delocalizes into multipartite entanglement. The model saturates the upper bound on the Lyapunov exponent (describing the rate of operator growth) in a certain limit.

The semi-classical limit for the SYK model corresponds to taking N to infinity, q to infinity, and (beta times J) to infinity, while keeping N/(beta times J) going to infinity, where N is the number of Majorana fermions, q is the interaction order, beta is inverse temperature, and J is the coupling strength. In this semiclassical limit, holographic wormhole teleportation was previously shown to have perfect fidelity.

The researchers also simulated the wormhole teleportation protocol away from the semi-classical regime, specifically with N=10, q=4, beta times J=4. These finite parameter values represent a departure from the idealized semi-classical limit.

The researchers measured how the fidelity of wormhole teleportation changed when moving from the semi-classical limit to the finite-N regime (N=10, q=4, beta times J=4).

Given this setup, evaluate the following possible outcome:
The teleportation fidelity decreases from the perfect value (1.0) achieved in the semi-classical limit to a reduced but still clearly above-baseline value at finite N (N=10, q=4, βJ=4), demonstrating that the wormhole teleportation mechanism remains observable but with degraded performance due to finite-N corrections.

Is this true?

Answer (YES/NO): YES